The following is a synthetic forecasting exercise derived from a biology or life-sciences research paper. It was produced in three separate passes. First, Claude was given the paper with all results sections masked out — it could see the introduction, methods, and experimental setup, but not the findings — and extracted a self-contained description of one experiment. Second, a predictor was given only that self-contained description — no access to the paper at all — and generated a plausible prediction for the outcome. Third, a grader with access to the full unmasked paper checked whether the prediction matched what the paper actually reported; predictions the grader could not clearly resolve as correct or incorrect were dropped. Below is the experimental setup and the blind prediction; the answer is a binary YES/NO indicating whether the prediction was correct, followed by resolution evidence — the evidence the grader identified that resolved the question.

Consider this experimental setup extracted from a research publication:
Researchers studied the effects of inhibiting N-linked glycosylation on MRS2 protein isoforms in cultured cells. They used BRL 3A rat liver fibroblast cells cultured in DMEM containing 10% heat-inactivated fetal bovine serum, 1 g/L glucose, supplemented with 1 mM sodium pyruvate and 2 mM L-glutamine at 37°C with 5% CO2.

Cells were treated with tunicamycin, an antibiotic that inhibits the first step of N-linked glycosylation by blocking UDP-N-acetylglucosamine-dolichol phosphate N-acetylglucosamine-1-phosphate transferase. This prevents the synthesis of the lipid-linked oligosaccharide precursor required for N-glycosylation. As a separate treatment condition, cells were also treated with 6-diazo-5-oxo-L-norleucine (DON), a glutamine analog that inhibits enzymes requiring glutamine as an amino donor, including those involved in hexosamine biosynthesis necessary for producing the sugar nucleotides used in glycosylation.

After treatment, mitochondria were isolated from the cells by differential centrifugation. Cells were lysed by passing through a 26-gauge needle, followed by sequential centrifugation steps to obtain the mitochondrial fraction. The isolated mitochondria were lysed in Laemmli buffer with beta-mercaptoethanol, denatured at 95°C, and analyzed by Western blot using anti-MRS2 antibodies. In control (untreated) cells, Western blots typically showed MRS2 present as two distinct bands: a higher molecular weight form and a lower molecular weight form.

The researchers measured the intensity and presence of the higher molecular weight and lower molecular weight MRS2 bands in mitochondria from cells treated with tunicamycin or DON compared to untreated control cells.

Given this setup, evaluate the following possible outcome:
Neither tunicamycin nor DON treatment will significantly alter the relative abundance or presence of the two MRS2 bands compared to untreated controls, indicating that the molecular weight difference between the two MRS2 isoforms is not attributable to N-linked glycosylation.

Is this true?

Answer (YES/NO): NO